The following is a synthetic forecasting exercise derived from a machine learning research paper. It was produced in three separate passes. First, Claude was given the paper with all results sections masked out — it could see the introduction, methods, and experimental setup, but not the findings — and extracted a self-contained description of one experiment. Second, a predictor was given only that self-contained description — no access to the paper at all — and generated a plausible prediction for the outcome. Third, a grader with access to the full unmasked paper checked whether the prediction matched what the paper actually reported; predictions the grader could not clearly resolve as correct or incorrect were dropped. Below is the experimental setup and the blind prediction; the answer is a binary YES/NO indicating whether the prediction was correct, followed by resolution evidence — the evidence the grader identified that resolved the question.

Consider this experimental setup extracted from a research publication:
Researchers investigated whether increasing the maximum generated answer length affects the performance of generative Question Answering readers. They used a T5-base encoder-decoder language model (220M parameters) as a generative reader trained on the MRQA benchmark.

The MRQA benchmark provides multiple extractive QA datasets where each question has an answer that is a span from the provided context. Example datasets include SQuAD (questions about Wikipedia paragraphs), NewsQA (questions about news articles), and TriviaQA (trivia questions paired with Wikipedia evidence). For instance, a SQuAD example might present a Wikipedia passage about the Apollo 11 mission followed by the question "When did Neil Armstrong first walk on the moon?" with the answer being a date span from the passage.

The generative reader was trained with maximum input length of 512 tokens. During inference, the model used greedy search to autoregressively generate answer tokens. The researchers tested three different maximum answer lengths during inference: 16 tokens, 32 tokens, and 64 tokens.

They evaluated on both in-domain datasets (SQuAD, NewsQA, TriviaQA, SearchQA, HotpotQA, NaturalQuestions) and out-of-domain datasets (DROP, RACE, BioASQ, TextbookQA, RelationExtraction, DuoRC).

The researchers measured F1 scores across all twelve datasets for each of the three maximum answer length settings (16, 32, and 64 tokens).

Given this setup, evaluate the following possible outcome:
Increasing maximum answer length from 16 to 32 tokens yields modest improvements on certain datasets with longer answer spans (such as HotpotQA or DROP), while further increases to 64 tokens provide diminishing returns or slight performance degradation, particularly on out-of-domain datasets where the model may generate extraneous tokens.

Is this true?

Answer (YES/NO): NO